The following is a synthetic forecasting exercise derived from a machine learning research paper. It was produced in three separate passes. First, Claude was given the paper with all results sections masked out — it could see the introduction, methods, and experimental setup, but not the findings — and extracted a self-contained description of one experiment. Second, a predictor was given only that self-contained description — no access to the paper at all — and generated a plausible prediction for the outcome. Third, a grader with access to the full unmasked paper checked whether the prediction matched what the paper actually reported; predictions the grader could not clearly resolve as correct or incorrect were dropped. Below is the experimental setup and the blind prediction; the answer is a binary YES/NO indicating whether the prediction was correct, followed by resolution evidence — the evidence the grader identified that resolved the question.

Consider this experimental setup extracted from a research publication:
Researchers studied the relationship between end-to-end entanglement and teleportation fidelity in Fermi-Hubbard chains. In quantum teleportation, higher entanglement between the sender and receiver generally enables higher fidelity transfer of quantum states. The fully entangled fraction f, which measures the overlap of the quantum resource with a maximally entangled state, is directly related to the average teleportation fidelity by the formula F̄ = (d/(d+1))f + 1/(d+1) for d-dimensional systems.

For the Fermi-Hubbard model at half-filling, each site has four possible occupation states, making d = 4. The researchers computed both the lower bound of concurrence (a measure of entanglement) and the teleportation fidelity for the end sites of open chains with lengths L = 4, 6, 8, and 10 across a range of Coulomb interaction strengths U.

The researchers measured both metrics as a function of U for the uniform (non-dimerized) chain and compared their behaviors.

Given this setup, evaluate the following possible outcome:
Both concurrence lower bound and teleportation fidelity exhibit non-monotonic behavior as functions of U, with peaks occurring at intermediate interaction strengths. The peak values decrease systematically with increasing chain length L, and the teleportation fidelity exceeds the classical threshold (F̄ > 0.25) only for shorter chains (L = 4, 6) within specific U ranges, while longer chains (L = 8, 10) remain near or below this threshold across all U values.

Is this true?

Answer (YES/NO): NO